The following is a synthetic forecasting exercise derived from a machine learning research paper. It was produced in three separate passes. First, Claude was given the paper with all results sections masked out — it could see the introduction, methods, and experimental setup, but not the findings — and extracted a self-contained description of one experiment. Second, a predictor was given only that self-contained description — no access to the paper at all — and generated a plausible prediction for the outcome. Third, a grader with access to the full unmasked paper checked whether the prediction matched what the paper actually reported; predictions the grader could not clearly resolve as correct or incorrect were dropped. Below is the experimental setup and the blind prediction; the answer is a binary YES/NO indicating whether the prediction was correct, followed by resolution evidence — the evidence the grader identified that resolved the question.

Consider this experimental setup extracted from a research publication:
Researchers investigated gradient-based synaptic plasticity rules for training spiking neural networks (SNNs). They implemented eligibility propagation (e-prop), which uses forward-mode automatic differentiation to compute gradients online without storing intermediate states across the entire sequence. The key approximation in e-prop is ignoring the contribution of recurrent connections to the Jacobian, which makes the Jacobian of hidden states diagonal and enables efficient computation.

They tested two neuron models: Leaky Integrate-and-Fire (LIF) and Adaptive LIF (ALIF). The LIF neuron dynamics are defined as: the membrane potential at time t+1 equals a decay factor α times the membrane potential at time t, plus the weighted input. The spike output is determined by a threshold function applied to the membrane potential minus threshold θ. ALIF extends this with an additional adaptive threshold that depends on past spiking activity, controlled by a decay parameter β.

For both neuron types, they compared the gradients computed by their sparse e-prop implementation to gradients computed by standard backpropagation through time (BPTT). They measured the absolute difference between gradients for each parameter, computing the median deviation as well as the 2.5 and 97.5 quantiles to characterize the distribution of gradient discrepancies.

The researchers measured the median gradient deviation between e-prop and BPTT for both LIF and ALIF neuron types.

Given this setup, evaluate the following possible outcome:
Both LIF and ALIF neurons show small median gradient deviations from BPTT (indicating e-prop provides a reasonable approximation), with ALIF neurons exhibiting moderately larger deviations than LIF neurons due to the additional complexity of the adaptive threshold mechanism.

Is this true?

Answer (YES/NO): NO